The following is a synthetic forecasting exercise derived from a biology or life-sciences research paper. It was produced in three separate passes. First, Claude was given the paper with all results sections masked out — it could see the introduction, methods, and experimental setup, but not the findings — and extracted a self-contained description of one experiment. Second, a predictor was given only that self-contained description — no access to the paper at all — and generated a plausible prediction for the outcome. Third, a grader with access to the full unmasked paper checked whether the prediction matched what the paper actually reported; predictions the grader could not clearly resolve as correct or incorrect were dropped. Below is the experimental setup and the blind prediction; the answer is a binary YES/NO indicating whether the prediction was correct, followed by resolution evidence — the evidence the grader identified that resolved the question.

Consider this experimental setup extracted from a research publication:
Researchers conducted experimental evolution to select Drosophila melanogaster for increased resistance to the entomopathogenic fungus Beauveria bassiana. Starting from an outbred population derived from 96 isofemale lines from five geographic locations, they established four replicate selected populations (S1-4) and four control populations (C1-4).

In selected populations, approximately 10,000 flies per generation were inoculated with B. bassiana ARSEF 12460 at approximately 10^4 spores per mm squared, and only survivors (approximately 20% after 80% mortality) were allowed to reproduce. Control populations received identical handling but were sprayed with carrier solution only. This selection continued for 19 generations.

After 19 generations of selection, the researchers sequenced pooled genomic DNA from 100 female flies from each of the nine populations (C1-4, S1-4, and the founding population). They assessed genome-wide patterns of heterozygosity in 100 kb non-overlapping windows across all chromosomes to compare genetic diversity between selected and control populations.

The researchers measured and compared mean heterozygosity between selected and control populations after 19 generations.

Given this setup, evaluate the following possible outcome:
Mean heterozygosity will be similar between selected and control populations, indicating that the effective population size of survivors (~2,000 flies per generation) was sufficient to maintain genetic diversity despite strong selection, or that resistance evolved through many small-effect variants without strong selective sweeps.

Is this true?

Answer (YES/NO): YES